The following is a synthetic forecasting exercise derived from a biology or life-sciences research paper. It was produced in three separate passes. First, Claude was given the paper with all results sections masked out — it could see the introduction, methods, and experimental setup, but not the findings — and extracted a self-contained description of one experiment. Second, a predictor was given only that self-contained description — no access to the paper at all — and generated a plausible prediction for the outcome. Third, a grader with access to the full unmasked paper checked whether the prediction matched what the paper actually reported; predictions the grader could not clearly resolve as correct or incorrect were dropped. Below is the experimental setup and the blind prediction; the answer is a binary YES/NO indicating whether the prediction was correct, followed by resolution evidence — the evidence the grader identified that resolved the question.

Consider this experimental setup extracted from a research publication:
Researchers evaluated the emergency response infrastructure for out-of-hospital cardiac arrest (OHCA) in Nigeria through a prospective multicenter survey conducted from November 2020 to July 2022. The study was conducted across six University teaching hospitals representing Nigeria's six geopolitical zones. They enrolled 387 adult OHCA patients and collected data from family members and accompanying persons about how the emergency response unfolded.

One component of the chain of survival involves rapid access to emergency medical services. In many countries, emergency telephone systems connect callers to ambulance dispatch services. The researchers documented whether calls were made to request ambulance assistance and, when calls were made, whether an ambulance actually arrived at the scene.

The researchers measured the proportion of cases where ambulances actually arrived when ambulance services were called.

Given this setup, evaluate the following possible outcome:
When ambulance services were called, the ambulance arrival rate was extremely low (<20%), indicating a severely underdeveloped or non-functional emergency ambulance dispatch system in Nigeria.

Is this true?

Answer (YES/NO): NO